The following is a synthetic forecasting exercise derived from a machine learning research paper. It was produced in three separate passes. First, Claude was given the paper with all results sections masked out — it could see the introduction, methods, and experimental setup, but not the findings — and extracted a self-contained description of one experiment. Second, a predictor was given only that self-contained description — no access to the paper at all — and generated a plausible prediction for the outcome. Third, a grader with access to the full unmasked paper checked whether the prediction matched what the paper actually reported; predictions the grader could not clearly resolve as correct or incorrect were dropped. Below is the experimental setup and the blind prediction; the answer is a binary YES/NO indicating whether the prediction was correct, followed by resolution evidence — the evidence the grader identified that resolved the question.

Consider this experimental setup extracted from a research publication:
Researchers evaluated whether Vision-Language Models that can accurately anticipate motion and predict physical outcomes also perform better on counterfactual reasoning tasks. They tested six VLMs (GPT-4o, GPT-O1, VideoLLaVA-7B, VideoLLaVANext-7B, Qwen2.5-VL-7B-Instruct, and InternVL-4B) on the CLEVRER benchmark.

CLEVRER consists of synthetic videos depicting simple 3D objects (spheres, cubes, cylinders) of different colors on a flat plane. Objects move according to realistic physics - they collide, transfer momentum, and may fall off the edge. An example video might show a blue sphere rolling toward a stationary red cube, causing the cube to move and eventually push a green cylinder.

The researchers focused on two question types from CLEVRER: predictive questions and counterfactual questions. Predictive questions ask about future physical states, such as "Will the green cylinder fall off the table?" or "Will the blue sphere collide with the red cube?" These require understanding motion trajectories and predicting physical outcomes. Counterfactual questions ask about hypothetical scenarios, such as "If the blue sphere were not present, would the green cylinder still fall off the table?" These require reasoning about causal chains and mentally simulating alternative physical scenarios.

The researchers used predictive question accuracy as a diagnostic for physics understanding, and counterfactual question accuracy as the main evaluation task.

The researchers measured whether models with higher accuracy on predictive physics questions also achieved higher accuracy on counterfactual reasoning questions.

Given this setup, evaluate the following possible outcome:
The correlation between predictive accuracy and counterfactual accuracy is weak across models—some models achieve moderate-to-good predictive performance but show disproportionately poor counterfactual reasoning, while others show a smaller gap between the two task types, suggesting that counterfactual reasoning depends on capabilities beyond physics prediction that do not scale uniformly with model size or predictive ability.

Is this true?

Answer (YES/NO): YES